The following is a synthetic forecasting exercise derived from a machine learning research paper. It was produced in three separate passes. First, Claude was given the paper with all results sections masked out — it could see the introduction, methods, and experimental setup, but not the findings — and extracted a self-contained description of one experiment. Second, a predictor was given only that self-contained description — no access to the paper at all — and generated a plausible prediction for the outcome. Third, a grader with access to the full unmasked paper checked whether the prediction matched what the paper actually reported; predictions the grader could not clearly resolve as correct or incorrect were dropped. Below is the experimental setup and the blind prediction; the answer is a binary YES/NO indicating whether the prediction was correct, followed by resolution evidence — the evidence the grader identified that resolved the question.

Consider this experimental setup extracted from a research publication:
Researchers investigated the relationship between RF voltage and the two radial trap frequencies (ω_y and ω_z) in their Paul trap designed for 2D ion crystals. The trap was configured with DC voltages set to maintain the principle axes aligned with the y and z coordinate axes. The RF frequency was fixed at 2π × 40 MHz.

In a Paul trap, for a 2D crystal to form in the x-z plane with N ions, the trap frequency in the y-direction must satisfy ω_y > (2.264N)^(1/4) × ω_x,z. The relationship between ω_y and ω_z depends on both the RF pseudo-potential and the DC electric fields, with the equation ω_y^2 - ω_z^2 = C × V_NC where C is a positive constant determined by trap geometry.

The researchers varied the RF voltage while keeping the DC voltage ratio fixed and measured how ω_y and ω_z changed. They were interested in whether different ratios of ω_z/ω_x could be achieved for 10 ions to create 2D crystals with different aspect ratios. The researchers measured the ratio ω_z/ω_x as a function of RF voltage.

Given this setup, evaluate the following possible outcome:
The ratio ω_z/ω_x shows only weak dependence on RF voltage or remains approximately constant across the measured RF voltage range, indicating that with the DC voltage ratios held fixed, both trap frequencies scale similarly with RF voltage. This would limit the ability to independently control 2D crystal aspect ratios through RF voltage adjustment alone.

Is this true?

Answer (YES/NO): NO